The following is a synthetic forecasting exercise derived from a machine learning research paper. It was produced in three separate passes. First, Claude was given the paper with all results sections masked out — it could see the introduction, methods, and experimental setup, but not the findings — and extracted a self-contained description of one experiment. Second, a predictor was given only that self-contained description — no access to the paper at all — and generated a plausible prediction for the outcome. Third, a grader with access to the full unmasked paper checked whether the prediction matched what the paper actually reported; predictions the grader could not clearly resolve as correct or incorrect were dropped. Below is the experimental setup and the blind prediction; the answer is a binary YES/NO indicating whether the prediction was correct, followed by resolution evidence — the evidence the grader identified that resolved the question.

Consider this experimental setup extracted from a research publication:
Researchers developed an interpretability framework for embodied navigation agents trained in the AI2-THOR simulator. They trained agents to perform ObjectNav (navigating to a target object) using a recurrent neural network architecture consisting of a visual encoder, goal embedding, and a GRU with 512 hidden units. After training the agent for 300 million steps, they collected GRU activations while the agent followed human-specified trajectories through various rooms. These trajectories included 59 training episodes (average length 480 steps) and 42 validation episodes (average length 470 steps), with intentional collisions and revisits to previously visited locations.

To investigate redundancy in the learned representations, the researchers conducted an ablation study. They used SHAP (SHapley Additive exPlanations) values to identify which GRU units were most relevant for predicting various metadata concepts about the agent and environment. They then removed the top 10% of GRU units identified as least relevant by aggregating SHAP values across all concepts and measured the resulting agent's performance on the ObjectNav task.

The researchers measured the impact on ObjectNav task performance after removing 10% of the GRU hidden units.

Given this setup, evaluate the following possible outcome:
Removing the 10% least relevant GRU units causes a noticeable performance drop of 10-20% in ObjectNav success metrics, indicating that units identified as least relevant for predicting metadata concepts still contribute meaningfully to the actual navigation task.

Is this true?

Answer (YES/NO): NO